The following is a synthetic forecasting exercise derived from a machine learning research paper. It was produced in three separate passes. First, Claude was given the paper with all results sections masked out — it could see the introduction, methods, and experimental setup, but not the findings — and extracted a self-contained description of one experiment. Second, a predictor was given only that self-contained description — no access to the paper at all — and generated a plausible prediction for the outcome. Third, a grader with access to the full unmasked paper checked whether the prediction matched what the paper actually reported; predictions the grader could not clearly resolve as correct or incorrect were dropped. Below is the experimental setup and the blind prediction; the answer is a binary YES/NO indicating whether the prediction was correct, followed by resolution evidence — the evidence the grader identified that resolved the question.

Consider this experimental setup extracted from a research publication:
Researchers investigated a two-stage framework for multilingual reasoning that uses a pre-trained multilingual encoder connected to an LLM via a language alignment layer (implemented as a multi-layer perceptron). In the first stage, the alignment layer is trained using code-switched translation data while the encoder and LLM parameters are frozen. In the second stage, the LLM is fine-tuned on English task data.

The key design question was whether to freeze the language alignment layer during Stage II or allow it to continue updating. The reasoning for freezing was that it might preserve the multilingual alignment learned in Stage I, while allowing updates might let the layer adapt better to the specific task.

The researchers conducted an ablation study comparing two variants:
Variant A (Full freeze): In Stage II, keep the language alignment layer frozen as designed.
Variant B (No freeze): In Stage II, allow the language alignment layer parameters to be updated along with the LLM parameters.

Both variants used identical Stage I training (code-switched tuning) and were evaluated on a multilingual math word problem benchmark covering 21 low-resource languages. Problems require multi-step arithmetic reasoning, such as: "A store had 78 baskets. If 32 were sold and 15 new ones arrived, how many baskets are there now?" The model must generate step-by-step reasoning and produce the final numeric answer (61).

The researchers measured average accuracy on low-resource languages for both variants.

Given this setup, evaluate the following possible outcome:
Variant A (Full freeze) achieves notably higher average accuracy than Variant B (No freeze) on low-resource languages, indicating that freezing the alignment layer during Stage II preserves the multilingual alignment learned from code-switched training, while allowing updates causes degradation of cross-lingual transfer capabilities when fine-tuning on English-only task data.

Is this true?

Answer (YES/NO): YES